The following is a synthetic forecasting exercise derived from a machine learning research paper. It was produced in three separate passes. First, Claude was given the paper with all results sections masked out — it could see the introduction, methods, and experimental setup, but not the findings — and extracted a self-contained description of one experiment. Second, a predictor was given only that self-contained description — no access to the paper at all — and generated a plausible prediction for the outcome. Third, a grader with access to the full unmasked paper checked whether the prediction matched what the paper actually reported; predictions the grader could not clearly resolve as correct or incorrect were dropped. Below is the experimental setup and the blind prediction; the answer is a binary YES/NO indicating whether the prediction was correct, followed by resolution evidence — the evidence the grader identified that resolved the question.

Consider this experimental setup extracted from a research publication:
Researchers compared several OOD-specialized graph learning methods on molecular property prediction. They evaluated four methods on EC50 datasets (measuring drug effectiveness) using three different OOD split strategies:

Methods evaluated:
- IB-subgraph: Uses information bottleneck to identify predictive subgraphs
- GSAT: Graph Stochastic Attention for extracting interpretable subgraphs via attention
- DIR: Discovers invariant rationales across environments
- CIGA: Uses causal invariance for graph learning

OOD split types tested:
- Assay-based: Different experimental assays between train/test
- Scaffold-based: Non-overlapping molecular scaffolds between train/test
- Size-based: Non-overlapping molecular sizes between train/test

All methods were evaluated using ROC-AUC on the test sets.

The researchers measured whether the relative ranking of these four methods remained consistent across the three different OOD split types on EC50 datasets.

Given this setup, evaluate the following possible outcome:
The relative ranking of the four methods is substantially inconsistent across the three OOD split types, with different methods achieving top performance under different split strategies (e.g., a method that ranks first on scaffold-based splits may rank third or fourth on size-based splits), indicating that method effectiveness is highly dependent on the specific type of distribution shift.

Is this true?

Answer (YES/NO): YES